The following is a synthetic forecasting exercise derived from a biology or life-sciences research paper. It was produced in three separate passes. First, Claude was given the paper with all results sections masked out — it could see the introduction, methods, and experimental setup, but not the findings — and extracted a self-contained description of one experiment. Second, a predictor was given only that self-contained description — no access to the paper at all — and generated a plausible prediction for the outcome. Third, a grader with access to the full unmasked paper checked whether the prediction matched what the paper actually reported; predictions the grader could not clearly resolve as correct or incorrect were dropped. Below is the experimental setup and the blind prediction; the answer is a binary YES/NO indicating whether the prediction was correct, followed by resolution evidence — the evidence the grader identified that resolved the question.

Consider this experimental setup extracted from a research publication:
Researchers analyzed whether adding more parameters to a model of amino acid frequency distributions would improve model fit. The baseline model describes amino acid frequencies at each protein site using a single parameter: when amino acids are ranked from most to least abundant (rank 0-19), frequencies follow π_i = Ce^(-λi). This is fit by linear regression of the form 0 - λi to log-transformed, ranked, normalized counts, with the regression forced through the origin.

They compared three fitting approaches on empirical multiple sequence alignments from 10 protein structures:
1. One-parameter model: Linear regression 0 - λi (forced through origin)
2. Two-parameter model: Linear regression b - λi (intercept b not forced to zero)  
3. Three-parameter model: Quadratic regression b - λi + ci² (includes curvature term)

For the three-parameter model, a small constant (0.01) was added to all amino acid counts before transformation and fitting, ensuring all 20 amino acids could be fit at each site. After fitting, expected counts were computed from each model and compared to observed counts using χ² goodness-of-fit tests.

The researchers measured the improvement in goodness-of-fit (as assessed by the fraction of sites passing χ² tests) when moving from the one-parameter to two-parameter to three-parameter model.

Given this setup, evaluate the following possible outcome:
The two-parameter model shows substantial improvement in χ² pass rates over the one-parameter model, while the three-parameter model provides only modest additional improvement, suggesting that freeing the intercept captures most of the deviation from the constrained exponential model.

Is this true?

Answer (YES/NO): NO